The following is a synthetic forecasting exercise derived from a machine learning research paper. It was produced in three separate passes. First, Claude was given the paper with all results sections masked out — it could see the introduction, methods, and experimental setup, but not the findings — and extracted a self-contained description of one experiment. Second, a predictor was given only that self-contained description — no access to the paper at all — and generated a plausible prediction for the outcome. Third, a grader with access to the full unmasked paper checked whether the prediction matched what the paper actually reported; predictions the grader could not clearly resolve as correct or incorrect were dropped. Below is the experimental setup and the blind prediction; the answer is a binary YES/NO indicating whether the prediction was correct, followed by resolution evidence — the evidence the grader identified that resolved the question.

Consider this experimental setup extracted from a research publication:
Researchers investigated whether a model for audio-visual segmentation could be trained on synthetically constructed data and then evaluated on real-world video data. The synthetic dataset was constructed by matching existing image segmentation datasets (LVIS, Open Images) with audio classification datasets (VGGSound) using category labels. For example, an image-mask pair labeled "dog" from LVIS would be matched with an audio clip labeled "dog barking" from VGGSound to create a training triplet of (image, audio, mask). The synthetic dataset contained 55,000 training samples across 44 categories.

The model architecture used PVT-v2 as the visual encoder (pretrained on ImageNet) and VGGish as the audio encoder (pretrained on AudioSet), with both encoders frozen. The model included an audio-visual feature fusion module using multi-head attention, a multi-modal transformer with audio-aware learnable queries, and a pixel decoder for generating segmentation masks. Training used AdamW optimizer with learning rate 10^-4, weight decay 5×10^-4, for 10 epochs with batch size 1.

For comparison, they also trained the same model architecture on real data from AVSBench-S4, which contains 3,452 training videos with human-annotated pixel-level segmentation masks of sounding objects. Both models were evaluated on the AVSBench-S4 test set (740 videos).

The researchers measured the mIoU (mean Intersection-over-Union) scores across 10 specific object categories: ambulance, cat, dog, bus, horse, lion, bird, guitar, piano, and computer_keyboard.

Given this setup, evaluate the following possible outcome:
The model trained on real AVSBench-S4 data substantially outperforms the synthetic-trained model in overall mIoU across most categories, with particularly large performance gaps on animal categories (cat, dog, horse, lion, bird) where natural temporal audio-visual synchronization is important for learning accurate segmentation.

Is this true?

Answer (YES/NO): NO